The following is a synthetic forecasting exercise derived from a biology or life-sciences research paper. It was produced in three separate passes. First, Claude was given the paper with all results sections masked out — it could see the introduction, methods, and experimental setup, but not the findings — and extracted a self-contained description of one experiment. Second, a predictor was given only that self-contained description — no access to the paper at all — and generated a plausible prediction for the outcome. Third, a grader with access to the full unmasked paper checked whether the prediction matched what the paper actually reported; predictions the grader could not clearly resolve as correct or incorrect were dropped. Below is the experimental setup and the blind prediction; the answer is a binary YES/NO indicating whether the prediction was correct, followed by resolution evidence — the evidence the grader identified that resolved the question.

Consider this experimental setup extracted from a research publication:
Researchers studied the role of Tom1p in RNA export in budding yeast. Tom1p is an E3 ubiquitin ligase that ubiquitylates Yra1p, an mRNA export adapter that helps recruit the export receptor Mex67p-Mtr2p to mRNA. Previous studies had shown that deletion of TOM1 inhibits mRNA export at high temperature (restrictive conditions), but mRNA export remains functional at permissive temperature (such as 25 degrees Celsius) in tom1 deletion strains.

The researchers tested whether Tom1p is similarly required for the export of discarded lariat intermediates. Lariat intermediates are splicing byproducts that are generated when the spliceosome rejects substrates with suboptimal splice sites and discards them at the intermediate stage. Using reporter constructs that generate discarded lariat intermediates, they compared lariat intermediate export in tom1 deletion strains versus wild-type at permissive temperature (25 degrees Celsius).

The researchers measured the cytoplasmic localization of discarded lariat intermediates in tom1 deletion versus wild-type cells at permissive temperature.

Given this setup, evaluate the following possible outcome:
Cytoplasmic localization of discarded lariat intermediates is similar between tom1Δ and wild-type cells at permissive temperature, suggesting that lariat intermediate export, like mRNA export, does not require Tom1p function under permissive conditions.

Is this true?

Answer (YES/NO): NO